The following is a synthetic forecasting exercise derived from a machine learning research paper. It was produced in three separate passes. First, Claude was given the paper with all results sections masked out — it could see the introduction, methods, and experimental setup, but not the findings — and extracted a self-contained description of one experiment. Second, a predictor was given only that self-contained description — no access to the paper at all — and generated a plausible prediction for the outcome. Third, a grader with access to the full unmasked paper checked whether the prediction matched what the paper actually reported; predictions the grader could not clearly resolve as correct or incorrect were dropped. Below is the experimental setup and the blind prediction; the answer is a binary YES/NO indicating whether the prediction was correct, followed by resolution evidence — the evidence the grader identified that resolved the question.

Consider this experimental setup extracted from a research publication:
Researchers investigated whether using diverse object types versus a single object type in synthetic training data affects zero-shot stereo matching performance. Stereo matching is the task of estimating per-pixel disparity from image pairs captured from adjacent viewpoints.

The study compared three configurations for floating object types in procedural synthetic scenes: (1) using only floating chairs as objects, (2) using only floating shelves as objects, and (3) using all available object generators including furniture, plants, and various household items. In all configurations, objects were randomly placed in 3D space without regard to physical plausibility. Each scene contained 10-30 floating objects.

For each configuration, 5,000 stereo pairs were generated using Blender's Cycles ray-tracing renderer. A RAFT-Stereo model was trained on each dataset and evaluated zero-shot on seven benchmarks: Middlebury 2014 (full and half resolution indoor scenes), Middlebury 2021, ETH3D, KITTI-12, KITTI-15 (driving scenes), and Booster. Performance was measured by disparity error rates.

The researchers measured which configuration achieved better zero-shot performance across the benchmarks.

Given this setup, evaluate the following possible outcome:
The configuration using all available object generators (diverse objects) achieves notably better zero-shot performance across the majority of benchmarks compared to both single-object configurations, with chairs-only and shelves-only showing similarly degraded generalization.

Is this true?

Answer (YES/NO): NO